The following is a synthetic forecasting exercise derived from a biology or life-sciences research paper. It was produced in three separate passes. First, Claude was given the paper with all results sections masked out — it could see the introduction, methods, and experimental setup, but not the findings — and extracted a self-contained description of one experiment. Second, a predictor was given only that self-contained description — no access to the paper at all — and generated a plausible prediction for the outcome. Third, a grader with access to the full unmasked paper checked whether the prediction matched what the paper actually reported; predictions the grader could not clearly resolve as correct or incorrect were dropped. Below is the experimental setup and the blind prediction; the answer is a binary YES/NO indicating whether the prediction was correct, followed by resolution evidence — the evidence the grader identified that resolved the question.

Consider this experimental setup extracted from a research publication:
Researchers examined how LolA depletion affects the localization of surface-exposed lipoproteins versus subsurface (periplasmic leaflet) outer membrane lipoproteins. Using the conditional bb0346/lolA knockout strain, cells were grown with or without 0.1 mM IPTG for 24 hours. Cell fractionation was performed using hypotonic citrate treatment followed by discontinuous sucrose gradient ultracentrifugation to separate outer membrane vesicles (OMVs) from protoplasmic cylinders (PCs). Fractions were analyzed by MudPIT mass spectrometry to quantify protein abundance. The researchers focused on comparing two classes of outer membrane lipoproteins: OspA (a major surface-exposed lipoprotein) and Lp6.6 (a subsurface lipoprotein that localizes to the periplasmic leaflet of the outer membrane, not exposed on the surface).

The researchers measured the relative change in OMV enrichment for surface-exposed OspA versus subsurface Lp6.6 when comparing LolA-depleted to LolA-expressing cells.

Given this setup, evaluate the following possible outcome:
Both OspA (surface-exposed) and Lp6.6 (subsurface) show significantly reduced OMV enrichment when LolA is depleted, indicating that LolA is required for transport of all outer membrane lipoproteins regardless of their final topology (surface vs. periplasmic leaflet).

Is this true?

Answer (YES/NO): NO